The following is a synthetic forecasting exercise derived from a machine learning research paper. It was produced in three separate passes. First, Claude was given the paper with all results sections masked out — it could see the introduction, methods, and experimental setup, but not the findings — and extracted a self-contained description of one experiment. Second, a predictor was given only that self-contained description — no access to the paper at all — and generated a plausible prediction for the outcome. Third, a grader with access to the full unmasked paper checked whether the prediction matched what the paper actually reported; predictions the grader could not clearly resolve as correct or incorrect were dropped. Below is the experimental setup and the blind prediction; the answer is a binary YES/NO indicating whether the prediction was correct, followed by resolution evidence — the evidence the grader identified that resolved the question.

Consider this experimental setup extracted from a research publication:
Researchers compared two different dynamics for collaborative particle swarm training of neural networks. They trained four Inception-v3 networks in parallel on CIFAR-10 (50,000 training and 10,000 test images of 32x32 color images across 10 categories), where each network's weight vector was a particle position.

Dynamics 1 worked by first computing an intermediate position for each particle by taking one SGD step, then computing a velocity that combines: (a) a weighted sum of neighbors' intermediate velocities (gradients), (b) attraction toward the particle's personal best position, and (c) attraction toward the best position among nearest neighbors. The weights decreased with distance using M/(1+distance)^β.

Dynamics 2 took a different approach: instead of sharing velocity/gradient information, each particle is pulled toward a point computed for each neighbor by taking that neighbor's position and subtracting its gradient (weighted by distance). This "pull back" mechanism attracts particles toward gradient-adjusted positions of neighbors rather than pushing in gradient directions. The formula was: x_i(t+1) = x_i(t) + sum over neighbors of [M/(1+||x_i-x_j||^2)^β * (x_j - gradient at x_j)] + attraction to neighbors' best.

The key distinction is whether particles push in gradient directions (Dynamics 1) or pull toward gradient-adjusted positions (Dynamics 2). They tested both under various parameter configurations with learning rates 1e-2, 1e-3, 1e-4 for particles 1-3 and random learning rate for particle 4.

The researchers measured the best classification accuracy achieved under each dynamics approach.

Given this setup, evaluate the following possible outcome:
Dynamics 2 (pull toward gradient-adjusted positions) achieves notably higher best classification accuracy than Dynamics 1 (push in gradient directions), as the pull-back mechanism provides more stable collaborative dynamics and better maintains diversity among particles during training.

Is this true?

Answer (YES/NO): NO